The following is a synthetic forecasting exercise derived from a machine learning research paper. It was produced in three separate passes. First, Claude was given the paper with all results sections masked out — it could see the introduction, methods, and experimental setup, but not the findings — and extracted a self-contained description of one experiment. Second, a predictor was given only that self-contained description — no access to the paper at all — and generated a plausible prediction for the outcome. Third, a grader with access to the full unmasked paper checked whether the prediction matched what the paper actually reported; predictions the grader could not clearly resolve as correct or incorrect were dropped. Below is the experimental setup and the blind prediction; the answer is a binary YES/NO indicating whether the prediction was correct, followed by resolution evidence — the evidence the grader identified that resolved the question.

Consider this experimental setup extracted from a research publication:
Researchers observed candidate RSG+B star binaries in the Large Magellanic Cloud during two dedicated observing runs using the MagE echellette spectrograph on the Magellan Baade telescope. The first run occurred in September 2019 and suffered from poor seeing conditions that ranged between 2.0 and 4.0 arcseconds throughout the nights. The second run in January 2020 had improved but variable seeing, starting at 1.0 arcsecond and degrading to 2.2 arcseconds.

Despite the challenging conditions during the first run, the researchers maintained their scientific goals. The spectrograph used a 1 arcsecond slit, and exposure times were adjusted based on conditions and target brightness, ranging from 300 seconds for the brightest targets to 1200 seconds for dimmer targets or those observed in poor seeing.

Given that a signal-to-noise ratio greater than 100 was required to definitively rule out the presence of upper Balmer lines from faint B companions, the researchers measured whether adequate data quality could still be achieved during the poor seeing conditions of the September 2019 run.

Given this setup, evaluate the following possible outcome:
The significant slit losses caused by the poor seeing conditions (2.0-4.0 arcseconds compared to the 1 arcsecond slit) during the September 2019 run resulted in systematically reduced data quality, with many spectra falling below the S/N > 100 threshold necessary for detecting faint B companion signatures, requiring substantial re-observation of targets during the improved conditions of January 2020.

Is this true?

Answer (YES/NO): NO